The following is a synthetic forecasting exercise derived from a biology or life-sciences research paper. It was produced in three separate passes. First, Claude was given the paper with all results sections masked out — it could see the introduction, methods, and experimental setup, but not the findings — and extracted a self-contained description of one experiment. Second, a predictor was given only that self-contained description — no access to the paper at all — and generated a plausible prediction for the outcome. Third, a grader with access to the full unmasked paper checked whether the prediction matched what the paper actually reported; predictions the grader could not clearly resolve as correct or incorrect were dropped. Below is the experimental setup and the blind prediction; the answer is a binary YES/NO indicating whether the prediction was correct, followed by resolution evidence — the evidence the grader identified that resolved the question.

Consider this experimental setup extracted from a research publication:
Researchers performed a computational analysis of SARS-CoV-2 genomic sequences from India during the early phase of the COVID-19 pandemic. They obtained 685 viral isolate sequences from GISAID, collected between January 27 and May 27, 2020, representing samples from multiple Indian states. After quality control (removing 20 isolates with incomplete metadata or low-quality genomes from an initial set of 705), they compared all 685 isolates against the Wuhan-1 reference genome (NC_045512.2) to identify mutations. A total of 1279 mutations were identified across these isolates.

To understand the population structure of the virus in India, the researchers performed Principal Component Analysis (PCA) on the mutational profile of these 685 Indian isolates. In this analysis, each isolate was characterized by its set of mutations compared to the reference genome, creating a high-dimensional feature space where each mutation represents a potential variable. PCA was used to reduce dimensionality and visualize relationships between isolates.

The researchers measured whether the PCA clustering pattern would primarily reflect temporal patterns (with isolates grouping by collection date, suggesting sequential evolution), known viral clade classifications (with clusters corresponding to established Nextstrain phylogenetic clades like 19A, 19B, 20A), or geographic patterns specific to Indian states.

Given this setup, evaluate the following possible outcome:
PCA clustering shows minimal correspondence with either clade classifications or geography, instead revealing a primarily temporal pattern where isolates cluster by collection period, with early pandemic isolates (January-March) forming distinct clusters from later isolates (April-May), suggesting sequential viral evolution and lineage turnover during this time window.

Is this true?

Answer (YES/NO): NO